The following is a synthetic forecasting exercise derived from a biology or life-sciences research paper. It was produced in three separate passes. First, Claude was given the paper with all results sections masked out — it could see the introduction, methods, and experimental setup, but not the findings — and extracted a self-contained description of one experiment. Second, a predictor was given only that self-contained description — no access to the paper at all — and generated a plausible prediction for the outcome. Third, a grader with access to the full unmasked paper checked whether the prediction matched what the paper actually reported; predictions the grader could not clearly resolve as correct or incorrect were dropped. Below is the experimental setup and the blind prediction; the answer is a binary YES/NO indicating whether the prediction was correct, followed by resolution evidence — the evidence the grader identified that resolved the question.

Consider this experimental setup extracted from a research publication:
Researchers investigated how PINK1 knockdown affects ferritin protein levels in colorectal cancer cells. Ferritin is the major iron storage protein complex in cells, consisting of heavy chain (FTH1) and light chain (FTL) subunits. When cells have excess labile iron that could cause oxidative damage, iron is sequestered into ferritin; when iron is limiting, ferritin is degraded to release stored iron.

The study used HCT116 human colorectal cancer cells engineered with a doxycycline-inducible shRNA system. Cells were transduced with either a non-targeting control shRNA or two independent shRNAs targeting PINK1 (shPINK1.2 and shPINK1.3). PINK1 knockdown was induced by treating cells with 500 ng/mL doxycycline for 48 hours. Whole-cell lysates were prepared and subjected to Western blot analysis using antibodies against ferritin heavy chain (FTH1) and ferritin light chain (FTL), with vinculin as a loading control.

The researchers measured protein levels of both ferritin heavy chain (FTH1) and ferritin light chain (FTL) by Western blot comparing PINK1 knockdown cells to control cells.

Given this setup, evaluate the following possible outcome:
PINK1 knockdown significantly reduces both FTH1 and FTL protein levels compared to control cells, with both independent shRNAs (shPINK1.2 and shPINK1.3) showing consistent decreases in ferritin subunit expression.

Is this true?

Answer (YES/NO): NO